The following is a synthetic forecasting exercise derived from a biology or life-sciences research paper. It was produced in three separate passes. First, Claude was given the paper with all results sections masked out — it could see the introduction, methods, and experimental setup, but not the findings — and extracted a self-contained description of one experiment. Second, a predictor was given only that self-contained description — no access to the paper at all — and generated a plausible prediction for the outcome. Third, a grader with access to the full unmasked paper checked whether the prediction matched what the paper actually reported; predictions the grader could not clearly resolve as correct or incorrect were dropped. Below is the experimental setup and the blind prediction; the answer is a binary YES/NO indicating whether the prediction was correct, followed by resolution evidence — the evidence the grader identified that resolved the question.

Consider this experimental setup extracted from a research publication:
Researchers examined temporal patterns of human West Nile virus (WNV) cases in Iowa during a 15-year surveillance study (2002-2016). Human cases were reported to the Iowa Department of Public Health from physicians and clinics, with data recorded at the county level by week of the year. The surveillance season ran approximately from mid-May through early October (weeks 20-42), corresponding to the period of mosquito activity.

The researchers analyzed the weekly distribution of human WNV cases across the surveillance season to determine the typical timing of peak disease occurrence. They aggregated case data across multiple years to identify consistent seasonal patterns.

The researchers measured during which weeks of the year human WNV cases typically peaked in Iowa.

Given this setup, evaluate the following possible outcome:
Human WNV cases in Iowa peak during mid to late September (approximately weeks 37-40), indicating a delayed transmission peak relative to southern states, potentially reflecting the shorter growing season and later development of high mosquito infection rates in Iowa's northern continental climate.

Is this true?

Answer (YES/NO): NO